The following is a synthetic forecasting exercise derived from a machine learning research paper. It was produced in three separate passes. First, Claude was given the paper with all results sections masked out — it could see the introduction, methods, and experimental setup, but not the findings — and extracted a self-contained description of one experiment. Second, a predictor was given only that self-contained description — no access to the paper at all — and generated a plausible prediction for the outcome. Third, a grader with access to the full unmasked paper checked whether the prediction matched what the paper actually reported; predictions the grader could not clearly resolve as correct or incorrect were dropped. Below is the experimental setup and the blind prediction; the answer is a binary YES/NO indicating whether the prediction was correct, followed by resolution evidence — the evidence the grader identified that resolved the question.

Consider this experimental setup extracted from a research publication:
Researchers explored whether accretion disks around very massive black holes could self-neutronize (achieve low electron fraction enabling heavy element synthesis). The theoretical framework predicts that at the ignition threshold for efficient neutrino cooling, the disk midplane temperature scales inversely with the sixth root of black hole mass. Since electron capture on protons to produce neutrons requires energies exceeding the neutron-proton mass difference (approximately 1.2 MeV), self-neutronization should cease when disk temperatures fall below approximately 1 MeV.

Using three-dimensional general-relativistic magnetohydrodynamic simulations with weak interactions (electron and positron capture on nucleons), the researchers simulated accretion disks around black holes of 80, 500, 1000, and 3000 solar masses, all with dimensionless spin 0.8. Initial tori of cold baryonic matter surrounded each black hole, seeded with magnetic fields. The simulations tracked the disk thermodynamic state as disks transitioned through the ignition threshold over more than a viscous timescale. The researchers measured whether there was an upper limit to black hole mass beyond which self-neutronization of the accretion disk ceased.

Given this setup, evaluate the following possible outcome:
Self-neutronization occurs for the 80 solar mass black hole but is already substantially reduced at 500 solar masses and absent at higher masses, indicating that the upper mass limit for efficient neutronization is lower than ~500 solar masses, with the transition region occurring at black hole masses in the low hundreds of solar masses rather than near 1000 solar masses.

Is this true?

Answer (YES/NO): NO